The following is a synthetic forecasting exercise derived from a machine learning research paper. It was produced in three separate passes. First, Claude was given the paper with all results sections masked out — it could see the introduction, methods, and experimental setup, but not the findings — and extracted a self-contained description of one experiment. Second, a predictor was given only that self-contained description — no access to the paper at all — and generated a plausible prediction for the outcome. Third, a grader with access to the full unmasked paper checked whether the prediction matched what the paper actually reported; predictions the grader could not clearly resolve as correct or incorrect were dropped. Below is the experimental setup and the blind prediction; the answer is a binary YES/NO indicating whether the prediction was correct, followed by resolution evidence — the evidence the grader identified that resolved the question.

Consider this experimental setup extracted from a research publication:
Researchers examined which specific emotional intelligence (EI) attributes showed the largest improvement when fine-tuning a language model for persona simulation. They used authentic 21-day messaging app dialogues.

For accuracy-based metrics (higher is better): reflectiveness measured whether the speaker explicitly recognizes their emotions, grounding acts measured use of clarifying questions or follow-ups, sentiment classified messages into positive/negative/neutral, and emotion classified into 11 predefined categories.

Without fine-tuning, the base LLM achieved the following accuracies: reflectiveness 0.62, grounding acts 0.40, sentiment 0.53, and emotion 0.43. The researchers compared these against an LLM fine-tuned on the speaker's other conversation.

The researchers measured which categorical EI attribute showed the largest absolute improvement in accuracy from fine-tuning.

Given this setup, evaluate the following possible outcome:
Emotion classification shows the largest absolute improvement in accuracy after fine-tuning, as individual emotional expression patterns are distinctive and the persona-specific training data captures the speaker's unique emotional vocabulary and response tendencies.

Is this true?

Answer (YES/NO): NO